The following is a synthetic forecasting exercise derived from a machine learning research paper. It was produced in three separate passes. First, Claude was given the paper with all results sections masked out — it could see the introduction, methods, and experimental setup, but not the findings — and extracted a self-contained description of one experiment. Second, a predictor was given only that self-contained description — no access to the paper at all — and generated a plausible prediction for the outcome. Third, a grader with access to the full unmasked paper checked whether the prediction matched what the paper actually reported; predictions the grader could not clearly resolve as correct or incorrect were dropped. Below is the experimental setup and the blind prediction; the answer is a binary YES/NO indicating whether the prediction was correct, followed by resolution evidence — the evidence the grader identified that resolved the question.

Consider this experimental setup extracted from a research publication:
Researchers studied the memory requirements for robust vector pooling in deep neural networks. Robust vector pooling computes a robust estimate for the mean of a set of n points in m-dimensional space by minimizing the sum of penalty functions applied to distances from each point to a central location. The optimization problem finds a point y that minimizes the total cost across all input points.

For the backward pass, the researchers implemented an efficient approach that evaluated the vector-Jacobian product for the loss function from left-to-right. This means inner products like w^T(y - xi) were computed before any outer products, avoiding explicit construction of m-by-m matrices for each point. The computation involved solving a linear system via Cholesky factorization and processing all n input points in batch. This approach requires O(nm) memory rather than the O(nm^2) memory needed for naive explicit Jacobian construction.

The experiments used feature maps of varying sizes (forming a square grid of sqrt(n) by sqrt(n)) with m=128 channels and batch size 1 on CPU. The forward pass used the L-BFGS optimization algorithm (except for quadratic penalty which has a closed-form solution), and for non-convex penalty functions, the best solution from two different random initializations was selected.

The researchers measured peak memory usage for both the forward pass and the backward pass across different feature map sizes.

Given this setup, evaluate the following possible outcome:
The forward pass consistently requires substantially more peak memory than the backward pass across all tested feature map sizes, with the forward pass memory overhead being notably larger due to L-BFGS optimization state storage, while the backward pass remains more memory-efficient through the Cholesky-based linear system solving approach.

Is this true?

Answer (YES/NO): NO